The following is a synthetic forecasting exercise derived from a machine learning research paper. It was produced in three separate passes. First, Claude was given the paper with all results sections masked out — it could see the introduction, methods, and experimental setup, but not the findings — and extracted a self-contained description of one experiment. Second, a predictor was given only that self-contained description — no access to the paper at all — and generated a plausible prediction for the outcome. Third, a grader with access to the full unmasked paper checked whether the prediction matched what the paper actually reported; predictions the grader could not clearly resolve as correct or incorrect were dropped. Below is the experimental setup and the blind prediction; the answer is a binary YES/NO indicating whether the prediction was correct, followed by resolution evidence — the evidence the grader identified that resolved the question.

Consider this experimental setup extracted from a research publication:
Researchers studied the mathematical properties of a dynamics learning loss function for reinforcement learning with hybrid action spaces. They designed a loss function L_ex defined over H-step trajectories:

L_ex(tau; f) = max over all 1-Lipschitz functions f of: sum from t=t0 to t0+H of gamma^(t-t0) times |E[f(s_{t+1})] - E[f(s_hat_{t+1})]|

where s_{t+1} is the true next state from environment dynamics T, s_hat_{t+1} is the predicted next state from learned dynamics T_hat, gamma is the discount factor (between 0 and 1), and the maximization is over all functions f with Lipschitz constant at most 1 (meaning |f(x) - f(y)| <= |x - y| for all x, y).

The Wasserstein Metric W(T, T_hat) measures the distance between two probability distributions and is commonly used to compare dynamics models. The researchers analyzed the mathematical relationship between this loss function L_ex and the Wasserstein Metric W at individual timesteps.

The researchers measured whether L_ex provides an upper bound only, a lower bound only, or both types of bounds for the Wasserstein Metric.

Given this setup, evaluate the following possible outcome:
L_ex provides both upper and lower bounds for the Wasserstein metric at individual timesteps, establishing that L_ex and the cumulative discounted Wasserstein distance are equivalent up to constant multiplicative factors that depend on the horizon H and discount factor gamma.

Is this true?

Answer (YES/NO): NO